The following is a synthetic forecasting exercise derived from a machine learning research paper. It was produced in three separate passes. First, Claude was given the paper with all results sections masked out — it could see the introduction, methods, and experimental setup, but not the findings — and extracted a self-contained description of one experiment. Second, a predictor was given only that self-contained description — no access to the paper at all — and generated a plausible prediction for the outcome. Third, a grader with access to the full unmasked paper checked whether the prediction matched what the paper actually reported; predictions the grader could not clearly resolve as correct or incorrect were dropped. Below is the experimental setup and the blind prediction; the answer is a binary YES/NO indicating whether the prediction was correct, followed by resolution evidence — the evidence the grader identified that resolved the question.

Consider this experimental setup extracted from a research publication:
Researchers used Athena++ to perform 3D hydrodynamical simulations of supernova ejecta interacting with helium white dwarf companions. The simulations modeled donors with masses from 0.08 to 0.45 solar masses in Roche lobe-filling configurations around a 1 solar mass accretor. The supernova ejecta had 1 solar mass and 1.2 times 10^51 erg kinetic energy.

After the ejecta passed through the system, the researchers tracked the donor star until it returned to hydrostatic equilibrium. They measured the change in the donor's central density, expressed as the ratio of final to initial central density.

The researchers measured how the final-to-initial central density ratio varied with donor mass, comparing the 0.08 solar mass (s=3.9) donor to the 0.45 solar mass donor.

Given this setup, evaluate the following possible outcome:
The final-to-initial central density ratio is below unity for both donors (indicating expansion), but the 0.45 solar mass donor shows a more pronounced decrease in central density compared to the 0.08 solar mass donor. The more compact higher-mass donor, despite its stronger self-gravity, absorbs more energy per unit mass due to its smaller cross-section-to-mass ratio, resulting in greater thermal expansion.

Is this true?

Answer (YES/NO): NO